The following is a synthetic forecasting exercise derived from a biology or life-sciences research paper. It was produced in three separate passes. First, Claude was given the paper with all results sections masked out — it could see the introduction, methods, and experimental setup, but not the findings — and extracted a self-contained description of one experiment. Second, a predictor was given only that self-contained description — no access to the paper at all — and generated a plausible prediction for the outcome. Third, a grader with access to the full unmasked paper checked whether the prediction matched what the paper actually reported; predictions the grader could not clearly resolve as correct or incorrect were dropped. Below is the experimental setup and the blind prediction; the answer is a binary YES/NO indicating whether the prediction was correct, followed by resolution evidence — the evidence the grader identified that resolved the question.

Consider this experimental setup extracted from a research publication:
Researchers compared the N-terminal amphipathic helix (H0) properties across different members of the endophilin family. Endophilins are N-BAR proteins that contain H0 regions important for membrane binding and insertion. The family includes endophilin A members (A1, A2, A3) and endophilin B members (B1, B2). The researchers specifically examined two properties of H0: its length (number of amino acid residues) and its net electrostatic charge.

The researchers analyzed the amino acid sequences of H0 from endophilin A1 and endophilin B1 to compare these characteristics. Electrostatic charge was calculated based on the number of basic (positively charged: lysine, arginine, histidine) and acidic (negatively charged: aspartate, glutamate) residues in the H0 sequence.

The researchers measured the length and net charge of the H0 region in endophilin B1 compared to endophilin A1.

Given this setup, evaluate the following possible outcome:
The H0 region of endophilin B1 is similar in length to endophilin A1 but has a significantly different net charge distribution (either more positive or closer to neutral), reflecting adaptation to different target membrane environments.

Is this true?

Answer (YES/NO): NO